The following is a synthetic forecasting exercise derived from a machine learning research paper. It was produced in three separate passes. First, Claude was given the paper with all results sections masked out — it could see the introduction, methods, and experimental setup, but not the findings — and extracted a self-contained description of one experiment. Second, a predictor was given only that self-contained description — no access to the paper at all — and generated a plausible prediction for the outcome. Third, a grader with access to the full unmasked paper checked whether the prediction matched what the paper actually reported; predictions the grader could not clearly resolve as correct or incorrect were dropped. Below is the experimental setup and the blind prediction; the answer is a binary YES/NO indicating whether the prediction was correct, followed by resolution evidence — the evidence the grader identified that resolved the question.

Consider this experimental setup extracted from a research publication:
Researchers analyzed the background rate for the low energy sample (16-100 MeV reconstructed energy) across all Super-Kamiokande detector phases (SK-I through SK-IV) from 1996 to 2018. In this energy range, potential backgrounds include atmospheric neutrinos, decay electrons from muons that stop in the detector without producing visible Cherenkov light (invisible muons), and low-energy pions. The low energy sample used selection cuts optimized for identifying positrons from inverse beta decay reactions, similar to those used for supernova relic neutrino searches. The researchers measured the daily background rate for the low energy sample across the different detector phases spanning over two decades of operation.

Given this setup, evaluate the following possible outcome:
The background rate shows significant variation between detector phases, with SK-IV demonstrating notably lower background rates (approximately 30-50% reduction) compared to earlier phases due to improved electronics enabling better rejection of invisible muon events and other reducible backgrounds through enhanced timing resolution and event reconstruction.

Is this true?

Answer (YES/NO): NO